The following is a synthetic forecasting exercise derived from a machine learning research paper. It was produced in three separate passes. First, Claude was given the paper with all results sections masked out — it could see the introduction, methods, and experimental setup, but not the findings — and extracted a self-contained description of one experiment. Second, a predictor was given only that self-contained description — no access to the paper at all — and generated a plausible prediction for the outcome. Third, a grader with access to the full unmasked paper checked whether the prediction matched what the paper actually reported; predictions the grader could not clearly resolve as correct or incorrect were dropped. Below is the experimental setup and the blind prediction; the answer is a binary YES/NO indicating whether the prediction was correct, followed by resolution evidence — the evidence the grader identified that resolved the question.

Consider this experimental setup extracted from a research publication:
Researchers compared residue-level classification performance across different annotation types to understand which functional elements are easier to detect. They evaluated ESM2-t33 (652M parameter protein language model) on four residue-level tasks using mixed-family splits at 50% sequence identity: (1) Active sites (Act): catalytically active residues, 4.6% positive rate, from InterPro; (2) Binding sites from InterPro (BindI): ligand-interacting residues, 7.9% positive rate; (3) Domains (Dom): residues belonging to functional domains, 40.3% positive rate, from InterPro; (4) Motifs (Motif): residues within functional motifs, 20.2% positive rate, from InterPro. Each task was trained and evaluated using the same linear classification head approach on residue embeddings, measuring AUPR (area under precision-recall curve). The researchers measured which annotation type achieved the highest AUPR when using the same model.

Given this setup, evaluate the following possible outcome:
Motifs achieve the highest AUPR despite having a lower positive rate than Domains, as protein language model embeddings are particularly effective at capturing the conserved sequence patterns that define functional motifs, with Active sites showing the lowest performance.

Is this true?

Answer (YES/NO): NO